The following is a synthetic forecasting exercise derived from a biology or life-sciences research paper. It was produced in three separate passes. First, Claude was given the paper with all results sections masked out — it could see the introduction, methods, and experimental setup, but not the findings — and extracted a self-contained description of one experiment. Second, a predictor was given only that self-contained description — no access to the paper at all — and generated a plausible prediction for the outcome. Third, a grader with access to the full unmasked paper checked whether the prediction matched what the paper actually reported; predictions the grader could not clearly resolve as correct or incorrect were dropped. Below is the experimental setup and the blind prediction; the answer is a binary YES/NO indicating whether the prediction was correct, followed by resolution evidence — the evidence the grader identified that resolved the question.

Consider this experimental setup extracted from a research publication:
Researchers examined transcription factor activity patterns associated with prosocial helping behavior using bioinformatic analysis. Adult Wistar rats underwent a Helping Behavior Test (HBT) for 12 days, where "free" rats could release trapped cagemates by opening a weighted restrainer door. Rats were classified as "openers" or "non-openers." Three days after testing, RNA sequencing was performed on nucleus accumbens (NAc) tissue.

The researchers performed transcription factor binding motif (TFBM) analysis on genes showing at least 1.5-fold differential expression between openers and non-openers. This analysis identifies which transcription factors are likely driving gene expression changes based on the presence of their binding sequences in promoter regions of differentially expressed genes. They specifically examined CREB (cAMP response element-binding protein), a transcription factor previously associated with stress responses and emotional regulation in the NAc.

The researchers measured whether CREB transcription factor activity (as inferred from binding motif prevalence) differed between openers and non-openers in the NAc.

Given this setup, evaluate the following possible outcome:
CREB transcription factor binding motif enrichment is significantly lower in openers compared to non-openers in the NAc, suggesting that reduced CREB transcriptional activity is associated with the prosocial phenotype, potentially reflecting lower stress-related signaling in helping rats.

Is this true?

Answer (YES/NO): YES